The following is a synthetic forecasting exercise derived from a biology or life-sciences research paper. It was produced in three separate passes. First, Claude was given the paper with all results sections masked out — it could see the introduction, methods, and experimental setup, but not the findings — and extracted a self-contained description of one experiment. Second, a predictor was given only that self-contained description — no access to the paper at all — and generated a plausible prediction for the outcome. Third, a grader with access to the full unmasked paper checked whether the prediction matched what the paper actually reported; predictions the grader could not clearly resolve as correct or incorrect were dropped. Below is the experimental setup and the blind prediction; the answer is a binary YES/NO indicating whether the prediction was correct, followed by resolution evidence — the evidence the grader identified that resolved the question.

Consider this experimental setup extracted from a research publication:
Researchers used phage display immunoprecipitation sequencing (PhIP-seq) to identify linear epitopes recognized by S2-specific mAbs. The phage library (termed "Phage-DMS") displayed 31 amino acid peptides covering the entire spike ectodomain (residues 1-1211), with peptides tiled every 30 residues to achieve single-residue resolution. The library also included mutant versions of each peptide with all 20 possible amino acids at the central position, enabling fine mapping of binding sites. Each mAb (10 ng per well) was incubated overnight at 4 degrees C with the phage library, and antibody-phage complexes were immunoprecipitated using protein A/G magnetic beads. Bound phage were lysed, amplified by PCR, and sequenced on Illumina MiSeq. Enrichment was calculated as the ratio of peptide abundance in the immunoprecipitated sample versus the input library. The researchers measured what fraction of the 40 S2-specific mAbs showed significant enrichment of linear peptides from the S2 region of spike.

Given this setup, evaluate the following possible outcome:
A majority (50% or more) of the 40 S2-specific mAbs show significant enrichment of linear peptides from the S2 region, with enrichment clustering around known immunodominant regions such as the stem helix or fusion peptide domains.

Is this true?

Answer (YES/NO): NO